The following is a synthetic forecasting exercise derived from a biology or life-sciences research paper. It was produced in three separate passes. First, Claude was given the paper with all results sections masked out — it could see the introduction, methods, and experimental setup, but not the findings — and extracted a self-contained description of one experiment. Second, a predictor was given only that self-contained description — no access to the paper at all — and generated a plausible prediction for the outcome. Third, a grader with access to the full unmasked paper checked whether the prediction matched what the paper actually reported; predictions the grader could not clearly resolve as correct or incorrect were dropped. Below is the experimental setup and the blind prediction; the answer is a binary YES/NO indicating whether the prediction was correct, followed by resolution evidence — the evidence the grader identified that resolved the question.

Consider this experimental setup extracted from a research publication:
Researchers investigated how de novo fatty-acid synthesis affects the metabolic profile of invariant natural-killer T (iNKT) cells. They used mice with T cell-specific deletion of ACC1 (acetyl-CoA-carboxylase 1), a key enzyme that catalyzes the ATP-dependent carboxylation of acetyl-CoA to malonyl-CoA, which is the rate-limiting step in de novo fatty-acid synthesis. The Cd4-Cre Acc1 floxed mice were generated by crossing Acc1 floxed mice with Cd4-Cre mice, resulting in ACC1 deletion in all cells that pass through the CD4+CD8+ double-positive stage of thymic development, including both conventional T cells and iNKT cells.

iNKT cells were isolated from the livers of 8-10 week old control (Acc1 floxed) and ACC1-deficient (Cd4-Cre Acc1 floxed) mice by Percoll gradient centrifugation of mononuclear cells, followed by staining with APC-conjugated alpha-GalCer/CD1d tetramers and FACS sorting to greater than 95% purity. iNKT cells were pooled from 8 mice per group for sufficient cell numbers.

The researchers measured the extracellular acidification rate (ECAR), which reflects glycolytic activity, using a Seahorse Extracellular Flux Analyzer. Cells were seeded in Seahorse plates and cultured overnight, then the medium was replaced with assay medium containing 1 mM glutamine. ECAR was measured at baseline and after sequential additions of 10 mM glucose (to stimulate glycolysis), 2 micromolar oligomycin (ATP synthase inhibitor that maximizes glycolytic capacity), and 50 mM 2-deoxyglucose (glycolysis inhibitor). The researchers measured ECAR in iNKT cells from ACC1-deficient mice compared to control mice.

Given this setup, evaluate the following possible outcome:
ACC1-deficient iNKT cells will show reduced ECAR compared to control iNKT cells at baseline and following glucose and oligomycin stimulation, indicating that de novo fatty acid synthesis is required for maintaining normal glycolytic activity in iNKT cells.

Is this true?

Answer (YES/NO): NO